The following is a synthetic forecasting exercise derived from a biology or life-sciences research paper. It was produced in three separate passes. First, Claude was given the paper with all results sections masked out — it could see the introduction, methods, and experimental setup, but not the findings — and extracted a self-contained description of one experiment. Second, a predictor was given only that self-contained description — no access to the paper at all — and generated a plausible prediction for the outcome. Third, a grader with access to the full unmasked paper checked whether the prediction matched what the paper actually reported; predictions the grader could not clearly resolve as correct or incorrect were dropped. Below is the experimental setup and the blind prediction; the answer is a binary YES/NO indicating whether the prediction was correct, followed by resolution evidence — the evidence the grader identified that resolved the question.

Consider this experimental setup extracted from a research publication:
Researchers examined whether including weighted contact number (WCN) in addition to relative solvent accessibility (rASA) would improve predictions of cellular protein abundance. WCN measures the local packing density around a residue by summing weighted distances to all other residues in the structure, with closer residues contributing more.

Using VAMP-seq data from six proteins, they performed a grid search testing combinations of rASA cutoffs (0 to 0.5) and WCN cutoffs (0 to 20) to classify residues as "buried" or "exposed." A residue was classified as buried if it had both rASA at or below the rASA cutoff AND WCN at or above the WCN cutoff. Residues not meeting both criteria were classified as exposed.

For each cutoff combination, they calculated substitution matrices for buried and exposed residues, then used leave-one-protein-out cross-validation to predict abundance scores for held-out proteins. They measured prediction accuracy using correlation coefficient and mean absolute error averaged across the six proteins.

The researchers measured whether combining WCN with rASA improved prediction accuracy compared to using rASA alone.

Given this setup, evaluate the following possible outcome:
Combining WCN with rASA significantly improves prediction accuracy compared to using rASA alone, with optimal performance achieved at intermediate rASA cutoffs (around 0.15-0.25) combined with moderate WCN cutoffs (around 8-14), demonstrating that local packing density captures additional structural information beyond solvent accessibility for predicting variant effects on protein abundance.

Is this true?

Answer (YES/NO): NO